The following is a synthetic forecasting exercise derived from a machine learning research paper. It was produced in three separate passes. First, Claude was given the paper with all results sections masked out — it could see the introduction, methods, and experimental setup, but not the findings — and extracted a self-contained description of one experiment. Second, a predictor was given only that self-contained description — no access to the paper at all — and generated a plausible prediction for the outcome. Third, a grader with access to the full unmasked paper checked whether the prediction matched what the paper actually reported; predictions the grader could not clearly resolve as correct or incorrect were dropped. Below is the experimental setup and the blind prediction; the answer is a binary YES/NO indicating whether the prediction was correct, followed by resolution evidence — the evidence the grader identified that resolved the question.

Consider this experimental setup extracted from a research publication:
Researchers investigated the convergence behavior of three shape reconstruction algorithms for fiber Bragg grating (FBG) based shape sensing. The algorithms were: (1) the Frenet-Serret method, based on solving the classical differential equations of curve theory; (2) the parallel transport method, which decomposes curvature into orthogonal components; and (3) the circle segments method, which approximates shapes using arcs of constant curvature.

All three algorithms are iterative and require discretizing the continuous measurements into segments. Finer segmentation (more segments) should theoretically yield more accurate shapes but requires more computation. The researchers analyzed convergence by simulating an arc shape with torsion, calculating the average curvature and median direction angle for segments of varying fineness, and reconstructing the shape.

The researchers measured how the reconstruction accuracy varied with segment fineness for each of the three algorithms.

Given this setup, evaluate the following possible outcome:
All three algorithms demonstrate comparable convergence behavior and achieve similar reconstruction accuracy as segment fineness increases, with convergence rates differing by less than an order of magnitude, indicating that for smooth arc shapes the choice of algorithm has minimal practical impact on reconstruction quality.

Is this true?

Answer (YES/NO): NO